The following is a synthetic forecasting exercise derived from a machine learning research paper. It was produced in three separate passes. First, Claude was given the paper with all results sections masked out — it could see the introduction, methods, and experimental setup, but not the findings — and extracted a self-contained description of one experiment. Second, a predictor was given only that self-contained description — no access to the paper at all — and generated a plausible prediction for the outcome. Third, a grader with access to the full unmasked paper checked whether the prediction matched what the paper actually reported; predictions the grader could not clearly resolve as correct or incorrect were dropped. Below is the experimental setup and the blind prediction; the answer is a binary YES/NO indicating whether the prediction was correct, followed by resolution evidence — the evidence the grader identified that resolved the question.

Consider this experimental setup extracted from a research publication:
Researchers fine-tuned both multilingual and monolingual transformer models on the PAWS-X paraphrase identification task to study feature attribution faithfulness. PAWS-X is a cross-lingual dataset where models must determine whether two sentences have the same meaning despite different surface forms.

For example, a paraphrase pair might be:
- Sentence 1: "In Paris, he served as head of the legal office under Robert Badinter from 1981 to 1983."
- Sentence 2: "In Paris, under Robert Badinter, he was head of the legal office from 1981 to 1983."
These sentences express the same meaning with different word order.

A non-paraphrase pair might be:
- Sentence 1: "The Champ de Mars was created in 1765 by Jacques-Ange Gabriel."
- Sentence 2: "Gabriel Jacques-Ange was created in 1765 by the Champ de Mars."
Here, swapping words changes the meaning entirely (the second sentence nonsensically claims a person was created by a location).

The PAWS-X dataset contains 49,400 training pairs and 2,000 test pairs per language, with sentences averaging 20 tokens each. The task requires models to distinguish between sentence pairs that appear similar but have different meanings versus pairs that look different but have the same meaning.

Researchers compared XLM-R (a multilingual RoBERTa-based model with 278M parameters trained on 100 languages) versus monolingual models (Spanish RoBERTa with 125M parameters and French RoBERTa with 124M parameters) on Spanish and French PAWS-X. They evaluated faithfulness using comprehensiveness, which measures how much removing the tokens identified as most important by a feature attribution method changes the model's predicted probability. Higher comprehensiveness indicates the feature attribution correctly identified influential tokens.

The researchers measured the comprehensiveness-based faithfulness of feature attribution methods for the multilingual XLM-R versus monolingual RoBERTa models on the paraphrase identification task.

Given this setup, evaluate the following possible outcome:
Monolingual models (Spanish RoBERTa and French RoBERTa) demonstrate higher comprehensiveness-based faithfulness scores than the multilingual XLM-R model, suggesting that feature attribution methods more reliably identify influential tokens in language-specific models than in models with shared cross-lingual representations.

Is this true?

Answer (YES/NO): YES